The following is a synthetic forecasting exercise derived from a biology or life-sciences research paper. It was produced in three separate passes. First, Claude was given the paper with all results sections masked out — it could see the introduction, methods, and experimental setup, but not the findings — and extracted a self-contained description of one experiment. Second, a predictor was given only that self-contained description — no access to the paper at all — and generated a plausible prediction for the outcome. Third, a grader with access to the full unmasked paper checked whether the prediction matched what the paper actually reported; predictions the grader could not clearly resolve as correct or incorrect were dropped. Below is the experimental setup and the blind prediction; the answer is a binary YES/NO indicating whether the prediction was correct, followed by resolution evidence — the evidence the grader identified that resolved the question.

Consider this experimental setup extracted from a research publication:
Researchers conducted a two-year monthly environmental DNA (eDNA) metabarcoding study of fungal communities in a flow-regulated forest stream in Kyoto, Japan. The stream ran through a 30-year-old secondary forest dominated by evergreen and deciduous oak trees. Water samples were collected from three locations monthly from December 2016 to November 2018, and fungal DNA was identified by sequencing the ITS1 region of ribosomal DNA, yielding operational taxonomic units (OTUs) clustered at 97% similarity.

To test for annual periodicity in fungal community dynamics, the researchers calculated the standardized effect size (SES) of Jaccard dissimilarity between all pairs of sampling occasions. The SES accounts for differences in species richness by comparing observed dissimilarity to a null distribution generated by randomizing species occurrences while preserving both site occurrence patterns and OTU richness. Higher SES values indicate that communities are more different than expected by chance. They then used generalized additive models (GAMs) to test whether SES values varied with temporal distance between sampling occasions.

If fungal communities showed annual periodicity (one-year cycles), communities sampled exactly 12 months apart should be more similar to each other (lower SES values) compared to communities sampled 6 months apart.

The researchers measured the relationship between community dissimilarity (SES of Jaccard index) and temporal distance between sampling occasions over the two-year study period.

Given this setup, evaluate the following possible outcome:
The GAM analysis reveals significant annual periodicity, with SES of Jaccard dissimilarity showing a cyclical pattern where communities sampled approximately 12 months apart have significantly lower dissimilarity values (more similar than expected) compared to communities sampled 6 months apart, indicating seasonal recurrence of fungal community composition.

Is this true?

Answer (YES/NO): YES